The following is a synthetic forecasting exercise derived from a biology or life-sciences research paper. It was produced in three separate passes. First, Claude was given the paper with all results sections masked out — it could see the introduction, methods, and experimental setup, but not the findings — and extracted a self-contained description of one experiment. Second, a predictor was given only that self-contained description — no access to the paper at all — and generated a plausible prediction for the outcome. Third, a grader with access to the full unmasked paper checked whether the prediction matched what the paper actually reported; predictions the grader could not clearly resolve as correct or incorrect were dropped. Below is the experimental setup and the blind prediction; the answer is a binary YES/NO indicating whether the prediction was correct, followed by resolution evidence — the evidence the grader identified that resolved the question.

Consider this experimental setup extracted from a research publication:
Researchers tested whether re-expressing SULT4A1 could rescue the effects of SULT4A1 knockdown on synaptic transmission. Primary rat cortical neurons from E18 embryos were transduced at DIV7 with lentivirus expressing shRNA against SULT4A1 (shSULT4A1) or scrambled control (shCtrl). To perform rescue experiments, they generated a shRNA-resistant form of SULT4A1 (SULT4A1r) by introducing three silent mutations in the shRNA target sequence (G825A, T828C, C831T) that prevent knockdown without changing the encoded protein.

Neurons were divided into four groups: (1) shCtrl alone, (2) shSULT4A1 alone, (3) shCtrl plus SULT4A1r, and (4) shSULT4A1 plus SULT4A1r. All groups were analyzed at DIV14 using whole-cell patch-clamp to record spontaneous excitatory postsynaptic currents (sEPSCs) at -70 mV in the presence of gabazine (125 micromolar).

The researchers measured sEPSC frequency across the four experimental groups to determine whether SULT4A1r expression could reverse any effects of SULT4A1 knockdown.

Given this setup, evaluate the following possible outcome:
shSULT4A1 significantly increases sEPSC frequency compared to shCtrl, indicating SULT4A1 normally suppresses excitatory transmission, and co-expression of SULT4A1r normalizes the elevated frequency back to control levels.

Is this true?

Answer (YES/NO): NO